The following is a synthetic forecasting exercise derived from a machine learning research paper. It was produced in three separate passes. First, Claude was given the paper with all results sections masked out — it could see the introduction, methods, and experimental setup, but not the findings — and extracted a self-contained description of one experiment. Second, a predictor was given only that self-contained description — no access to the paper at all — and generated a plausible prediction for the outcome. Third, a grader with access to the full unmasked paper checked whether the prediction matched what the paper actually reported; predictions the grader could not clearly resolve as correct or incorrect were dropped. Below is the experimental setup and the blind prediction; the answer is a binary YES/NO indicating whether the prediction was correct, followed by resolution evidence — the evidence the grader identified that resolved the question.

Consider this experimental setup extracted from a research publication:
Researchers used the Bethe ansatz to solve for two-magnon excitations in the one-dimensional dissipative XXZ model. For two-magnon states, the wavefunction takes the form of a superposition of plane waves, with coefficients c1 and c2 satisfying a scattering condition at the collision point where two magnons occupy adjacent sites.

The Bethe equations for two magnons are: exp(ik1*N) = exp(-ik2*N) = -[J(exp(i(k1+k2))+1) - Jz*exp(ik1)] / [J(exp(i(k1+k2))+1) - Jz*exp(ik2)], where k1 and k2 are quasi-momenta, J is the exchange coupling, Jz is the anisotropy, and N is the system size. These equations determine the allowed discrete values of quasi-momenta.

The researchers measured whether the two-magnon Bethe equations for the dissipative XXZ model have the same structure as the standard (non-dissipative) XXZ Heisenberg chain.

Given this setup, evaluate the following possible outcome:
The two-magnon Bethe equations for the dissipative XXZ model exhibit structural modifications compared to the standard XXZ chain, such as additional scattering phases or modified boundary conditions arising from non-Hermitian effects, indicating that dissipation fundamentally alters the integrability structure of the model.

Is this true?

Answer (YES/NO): NO